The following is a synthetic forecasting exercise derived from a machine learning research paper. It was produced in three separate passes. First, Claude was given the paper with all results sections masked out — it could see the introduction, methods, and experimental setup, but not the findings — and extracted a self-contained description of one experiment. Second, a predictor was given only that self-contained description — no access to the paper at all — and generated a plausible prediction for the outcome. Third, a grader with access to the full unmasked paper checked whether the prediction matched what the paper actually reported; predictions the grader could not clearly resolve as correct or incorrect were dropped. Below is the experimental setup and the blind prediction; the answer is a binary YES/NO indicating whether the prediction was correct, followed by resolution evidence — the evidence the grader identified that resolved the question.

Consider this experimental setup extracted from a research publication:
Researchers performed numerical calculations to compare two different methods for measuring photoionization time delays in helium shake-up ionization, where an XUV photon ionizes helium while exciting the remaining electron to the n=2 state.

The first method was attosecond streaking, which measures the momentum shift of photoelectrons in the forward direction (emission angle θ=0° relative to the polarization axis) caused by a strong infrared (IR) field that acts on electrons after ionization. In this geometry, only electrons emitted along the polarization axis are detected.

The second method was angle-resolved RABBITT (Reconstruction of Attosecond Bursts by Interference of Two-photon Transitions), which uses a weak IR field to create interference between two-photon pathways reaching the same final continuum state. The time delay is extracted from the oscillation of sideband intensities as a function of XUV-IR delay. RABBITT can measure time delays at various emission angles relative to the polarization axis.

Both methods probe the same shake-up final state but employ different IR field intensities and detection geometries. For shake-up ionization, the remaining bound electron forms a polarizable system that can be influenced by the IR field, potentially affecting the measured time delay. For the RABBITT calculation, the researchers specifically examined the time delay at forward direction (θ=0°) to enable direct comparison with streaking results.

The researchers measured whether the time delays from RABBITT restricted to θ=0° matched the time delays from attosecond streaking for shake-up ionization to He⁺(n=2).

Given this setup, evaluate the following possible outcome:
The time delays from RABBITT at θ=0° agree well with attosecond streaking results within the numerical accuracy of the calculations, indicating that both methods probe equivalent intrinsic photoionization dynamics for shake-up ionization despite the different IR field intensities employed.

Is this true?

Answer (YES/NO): YES